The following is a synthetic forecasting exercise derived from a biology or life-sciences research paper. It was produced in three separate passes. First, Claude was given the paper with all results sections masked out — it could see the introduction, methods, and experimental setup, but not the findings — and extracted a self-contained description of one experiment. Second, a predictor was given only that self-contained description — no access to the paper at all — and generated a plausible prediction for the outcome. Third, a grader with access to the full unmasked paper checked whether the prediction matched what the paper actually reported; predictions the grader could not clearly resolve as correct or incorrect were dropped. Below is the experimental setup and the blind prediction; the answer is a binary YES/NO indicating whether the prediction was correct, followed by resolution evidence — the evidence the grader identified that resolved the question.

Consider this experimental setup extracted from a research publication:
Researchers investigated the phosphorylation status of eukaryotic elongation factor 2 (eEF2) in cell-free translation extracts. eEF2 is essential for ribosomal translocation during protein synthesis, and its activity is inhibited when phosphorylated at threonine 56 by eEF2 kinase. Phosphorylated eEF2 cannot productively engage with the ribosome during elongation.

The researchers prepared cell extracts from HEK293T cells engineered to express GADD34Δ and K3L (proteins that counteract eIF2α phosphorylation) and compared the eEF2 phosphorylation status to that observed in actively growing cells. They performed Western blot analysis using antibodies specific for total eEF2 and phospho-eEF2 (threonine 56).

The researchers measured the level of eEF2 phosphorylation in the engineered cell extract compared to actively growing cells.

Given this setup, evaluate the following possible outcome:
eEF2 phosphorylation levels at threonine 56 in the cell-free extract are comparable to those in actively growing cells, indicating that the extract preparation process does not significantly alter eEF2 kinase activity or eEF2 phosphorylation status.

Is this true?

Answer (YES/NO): NO